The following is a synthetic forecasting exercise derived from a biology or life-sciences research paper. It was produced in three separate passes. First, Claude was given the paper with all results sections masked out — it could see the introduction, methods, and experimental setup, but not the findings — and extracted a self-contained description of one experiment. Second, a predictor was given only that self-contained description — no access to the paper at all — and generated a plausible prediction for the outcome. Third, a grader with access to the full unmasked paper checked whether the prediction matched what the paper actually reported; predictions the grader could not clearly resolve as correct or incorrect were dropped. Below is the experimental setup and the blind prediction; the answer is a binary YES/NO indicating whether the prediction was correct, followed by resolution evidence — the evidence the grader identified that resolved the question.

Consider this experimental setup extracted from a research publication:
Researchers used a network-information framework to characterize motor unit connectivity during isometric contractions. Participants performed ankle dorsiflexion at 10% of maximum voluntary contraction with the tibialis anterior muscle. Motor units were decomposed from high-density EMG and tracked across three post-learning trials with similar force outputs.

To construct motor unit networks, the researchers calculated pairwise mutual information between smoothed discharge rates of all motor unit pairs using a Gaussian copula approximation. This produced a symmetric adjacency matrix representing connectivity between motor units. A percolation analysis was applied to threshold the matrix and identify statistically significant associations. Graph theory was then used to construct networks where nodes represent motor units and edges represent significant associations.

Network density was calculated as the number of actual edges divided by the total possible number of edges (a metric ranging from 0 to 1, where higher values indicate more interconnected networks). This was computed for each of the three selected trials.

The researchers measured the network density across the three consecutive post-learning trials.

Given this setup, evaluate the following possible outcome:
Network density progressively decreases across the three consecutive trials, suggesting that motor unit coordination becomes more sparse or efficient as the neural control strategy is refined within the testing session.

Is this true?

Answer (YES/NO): NO